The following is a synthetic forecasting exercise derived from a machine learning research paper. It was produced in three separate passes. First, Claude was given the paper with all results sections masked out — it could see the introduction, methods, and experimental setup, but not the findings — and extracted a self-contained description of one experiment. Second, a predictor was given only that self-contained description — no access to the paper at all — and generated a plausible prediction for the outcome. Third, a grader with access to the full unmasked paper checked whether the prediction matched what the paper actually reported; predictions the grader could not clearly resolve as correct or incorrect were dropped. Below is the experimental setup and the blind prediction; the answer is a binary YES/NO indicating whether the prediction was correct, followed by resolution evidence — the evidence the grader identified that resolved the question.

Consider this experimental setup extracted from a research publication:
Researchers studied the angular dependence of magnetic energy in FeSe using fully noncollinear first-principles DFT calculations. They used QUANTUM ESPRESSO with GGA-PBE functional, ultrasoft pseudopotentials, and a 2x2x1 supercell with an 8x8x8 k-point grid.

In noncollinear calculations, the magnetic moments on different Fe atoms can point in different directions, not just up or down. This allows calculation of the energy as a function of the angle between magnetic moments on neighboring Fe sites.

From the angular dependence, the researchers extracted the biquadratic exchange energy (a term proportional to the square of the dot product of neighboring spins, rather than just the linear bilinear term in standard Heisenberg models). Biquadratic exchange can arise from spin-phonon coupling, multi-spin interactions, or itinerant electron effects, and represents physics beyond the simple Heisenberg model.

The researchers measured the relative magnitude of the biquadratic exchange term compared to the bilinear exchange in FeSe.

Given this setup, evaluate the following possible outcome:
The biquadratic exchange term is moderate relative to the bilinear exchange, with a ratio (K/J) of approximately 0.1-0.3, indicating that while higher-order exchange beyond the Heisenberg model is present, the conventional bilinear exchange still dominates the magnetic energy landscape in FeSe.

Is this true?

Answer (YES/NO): NO